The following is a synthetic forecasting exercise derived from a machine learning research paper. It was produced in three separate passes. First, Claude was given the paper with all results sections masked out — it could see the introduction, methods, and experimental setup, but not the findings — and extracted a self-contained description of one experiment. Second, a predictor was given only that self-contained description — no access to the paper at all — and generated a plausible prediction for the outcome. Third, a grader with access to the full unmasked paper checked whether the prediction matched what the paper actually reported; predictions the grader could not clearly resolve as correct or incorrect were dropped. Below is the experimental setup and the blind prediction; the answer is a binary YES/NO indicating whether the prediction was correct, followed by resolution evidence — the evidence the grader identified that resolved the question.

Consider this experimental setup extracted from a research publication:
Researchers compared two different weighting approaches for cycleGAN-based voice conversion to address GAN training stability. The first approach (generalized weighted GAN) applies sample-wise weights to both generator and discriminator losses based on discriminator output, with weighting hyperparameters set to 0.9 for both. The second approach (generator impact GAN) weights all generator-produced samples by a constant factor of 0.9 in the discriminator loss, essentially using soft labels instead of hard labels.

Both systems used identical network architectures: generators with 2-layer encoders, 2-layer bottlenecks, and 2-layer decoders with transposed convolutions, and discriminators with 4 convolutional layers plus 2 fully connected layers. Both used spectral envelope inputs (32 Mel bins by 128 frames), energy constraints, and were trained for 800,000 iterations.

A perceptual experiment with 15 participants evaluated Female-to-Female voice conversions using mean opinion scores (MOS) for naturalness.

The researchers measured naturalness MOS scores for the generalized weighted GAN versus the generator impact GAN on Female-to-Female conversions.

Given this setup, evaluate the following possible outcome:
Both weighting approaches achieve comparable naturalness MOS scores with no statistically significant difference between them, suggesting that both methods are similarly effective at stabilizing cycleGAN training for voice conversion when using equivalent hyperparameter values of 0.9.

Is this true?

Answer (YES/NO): NO